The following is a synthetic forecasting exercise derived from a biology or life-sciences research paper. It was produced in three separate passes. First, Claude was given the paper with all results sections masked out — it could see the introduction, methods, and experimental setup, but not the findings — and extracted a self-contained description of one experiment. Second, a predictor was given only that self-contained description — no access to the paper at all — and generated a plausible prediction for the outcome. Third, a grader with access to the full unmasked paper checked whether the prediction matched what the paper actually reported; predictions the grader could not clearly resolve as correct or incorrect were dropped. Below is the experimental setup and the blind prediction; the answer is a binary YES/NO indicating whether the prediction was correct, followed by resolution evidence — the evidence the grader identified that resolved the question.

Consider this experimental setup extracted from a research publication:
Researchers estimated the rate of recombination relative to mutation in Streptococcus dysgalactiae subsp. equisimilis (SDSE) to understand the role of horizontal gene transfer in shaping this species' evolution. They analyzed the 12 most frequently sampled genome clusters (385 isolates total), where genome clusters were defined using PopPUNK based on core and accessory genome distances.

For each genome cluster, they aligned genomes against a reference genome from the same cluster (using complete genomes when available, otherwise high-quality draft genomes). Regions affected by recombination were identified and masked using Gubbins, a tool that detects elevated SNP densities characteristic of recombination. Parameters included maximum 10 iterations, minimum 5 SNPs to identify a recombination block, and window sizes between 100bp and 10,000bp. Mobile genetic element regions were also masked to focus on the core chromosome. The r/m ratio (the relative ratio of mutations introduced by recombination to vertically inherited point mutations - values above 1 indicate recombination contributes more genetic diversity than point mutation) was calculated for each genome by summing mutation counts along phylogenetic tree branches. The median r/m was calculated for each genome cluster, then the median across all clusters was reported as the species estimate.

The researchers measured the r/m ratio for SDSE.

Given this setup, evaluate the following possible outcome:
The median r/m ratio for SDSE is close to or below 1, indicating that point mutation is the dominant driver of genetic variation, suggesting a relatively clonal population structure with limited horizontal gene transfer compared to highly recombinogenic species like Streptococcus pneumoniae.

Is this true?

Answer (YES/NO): NO